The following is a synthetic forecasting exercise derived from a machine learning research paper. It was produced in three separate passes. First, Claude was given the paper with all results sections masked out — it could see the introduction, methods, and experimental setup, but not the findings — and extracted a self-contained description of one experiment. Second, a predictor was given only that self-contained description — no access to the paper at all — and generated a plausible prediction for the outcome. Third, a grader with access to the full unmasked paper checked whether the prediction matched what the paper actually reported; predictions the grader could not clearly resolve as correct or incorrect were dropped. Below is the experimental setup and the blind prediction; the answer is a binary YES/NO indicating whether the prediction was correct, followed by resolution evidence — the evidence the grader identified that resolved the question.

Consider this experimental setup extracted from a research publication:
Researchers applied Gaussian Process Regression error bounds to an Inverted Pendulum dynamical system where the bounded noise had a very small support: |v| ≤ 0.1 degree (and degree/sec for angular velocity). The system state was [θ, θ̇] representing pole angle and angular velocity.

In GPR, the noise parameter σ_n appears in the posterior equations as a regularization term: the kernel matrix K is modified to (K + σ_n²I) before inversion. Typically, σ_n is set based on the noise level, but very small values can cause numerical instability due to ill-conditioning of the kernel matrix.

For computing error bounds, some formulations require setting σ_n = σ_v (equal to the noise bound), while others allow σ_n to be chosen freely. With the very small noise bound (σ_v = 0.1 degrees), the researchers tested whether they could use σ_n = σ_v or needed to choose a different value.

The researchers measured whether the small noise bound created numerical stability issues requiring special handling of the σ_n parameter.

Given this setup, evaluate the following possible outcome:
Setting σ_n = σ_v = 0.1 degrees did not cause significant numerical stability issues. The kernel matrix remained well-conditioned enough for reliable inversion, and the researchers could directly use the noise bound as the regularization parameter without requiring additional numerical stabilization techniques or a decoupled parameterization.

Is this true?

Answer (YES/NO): NO